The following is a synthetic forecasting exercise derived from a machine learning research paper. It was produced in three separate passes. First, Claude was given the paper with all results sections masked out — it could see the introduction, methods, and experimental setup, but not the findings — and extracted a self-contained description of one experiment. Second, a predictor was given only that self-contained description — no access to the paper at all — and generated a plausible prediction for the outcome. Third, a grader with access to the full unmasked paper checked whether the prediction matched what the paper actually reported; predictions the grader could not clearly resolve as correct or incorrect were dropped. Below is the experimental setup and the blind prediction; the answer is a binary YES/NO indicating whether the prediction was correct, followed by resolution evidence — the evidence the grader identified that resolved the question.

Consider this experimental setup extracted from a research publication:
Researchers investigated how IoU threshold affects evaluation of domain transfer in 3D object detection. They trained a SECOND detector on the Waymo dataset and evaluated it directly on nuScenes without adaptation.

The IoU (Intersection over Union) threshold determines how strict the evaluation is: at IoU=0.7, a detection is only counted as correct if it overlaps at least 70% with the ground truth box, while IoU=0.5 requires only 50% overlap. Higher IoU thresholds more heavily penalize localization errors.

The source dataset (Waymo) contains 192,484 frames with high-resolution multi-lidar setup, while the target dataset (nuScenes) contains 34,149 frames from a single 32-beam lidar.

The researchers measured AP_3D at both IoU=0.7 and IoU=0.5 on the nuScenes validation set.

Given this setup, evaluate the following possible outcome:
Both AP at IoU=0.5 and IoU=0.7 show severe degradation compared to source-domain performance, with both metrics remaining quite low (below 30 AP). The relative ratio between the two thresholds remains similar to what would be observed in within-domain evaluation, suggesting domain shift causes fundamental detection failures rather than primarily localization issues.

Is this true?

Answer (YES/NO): NO